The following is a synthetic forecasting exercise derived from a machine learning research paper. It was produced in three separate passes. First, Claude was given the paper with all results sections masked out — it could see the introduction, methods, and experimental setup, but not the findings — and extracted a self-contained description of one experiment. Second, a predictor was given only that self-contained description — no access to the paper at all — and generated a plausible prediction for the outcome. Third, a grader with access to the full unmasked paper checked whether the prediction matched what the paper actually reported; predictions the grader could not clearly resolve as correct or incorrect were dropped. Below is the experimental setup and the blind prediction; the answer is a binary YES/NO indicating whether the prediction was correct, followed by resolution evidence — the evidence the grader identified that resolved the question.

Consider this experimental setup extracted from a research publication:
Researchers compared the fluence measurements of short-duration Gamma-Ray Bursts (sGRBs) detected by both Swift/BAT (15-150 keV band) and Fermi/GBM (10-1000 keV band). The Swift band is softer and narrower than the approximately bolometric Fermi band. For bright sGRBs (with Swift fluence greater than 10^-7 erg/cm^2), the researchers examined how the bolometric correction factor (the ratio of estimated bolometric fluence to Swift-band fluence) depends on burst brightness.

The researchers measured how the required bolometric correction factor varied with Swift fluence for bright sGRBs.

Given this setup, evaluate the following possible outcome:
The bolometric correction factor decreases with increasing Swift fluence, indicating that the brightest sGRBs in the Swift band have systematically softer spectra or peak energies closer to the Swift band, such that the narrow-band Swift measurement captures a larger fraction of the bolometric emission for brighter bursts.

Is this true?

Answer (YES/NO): NO